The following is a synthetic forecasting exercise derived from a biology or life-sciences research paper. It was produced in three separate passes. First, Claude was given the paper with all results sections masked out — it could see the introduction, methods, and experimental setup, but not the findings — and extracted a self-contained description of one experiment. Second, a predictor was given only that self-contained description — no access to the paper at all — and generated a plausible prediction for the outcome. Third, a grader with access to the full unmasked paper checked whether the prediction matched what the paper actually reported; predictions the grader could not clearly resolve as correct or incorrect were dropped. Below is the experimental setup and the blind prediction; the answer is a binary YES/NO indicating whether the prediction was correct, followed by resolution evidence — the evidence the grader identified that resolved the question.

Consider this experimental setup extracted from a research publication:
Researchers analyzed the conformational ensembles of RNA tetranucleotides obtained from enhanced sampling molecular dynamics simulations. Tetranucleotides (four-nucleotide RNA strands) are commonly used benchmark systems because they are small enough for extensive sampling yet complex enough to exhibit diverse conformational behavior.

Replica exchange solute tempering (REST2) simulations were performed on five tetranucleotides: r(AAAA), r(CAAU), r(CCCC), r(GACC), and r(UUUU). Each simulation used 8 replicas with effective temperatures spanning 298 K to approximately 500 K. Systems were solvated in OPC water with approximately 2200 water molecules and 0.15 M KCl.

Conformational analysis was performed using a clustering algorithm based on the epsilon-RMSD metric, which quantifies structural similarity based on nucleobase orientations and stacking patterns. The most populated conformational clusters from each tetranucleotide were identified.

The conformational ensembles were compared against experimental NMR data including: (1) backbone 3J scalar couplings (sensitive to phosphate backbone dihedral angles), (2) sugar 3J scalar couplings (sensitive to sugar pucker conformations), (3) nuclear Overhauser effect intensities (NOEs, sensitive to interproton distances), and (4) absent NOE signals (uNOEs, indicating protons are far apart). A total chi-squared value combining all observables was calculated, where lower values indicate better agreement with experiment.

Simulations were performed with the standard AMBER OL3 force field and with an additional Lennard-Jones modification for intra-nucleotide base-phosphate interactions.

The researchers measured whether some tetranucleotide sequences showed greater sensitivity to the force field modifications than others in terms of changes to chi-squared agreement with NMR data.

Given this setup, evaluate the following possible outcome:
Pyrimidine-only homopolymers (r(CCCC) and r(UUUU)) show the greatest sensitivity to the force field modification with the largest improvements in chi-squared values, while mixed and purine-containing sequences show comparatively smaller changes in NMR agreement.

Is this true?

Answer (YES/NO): NO